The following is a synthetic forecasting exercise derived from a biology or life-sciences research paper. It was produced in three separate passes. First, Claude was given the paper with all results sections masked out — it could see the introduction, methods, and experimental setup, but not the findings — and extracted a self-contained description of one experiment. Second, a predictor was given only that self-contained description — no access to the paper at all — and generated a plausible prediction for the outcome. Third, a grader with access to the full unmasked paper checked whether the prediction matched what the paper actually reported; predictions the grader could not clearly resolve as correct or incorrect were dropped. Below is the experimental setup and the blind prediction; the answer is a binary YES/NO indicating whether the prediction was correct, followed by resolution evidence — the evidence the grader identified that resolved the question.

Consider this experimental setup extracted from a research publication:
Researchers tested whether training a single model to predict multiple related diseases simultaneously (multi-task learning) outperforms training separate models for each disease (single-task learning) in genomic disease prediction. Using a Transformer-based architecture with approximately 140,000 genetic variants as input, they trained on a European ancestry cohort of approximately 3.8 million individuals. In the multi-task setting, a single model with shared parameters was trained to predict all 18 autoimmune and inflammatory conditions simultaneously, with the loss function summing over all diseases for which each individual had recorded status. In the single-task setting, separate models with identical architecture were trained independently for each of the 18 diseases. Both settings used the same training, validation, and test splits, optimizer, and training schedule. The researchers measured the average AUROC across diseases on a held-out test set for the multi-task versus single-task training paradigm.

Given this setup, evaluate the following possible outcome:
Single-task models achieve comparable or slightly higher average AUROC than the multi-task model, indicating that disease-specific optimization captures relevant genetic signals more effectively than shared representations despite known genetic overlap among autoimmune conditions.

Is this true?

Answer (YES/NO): NO